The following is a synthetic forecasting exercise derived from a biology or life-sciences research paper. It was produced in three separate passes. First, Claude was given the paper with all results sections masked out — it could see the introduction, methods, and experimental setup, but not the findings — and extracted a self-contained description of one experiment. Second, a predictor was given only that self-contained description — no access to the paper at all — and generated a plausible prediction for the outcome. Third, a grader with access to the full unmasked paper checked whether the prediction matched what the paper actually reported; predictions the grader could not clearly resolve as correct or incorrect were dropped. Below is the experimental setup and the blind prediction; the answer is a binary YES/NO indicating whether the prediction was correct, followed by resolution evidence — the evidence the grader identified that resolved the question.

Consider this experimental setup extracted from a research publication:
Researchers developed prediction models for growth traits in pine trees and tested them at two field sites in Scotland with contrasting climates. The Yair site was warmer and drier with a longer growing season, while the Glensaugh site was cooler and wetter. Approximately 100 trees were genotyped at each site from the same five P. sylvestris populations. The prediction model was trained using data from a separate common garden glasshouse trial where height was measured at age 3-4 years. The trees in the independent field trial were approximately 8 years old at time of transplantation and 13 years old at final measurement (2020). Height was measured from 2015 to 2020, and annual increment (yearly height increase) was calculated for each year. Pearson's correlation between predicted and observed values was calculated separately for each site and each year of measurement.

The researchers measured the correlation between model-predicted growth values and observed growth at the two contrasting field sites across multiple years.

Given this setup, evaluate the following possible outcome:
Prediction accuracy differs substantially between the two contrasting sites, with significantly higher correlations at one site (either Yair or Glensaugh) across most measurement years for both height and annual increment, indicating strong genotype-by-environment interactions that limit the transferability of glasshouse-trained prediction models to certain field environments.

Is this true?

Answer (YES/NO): YES